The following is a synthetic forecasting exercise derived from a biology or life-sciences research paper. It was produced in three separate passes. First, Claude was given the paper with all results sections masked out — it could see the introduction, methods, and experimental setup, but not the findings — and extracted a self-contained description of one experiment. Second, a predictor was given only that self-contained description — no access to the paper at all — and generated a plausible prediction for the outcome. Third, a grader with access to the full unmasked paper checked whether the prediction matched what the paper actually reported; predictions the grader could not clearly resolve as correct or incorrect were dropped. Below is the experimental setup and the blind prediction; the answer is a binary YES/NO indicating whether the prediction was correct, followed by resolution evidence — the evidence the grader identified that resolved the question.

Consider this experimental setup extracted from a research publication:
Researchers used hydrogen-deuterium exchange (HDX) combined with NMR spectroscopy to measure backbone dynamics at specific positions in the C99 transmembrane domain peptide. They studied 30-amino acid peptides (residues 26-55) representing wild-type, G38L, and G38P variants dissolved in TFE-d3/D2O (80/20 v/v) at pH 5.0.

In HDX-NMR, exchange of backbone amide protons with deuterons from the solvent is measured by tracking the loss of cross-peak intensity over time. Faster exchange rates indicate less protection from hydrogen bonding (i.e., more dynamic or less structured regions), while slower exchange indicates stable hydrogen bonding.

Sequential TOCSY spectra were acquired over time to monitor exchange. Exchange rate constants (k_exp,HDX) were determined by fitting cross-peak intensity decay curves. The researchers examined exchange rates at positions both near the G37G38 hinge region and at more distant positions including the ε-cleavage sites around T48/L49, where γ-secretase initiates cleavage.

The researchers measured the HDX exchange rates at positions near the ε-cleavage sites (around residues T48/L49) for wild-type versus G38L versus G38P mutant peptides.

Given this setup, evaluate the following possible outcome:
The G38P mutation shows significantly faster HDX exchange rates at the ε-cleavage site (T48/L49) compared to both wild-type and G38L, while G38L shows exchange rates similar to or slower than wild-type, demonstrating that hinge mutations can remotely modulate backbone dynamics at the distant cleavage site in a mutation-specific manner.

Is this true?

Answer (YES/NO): NO